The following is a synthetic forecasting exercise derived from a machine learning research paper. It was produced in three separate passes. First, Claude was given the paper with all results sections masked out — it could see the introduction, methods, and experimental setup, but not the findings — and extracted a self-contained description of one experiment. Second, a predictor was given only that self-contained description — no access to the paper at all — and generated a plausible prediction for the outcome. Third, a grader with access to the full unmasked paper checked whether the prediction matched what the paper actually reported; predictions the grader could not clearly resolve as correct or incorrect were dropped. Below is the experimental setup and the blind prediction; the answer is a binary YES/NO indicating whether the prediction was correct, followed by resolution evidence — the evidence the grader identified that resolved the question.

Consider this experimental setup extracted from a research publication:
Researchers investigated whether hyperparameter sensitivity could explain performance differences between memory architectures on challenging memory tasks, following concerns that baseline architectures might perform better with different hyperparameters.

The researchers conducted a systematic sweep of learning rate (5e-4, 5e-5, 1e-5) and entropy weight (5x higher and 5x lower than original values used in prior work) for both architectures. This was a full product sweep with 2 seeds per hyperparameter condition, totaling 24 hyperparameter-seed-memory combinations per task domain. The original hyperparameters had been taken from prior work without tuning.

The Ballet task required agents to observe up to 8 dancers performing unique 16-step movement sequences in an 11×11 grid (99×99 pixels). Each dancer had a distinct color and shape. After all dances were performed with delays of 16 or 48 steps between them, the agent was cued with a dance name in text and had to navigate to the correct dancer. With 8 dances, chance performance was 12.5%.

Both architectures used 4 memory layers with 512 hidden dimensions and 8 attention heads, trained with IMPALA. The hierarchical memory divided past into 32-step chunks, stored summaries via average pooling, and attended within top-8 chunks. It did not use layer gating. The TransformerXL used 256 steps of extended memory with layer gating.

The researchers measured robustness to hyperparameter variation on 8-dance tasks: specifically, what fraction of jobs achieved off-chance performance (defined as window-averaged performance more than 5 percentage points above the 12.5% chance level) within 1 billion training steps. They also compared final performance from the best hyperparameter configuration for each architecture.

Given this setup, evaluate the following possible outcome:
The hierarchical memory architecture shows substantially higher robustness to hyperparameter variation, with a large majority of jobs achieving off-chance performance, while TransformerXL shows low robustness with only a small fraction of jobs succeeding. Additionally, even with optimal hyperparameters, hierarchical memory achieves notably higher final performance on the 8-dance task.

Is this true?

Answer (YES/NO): YES